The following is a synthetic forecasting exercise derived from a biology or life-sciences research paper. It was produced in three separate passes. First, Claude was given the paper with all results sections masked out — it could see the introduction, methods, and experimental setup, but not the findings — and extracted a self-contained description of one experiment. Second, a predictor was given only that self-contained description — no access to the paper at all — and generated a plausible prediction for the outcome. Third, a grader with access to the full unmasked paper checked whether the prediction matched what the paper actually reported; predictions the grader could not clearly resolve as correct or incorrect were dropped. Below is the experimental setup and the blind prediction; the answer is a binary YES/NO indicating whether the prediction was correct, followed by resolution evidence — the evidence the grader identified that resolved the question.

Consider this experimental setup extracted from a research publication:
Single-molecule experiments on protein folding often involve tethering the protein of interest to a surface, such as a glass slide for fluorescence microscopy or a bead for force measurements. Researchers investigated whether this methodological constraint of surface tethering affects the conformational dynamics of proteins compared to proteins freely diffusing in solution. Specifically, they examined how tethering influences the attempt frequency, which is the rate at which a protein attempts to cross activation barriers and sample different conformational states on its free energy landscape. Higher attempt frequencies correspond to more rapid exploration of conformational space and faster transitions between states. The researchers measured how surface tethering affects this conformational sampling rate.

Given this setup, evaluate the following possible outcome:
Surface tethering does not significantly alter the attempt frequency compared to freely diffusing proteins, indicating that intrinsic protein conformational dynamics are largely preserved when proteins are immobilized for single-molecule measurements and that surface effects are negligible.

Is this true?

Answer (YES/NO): NO